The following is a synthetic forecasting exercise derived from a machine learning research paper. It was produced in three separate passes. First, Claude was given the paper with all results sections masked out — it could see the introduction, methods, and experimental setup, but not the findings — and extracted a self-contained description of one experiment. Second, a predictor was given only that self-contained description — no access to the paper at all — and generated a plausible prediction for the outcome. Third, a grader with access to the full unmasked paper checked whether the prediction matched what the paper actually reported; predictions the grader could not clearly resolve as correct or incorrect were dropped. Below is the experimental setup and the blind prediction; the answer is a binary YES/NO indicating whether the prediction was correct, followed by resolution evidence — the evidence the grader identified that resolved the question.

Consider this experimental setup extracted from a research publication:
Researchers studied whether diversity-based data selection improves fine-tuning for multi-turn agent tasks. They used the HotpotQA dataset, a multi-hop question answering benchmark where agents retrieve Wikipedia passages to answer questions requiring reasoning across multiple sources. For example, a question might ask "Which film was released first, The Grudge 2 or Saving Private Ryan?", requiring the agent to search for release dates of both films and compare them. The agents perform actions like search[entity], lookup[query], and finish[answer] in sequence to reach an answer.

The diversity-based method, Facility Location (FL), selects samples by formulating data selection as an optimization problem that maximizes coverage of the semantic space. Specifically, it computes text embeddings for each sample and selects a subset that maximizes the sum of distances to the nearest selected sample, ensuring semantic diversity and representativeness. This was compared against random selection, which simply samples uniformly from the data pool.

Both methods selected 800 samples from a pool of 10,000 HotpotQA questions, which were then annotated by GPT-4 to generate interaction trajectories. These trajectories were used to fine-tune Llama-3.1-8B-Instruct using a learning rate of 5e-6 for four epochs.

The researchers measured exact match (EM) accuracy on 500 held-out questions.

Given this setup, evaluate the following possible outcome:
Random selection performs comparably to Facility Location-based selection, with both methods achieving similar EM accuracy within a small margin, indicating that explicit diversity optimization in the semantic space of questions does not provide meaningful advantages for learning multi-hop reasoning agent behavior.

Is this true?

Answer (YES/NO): NO